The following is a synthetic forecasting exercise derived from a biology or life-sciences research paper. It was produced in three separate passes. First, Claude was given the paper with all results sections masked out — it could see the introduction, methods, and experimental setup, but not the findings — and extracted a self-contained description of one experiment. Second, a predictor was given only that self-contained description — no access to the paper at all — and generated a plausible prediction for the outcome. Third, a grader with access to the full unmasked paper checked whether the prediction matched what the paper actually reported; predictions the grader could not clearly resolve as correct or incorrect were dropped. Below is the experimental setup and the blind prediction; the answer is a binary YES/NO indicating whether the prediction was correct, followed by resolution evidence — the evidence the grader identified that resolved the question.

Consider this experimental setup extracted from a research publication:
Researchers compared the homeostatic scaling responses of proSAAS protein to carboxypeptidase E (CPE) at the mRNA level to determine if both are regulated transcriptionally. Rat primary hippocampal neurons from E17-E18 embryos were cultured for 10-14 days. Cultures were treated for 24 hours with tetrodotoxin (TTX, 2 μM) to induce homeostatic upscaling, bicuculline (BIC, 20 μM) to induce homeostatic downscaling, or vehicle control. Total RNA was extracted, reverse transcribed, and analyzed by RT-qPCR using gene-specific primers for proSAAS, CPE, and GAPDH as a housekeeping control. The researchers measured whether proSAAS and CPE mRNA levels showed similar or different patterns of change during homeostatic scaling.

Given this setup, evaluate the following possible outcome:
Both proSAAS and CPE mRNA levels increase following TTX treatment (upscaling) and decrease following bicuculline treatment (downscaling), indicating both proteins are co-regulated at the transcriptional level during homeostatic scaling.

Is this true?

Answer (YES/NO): NO